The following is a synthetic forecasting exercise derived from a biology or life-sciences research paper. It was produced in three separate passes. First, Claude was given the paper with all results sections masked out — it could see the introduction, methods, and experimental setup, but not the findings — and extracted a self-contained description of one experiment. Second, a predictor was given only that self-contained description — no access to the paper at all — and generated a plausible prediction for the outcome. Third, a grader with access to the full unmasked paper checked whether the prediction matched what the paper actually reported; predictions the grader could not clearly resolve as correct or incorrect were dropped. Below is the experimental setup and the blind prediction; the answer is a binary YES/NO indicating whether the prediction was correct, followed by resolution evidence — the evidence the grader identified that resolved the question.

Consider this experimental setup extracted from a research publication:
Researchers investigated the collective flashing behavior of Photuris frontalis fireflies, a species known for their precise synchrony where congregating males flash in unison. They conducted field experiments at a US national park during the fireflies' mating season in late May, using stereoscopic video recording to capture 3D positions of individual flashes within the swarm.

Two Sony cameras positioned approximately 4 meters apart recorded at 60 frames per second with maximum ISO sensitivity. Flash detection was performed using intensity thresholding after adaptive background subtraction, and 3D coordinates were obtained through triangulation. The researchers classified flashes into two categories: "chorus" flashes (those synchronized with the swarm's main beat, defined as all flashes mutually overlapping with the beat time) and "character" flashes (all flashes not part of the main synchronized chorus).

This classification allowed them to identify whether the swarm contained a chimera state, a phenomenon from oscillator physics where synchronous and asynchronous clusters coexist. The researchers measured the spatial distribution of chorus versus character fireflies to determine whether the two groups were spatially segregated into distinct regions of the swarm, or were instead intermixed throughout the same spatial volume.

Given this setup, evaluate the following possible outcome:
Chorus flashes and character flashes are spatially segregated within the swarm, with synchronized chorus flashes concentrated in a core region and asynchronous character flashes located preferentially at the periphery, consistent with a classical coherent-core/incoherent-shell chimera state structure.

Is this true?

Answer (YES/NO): NO